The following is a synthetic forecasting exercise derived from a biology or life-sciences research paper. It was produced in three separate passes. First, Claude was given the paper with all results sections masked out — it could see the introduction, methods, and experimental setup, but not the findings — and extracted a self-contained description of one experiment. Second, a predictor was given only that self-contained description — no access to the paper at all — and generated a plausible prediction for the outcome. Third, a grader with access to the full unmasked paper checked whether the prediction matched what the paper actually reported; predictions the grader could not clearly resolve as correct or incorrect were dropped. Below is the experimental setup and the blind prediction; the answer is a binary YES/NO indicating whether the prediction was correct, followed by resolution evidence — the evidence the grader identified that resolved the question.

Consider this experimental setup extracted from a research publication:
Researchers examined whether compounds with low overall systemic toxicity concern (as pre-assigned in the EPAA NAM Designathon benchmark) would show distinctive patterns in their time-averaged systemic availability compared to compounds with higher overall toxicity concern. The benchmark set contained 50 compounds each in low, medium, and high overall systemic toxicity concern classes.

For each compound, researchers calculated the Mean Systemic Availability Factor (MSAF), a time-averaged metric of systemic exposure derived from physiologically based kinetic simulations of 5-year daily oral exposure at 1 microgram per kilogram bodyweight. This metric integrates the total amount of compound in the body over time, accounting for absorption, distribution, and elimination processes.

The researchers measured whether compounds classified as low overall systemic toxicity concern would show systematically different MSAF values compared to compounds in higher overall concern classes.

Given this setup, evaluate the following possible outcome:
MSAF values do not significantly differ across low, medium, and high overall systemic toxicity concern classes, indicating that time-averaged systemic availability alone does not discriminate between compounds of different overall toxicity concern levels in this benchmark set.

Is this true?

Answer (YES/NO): NO